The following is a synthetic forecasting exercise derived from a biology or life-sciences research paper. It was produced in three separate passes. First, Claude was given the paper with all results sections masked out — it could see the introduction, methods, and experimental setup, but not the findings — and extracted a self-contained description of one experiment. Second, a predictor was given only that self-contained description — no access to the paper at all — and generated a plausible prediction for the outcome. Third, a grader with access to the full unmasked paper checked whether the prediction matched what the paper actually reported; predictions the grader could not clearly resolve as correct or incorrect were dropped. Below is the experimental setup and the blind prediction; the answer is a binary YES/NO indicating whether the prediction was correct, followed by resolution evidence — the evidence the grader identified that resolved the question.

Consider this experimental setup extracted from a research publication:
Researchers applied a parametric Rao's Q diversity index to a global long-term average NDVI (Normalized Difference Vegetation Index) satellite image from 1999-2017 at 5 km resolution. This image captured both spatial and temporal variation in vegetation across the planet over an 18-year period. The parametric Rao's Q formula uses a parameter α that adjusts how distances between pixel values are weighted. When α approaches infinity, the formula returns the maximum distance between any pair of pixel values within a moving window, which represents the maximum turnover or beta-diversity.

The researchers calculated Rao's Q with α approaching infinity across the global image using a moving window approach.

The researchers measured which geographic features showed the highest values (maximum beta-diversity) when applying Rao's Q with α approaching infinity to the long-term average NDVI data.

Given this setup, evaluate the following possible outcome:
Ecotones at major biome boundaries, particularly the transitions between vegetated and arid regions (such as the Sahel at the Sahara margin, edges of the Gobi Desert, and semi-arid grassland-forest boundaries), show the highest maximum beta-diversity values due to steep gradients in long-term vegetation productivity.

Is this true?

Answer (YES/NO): NO